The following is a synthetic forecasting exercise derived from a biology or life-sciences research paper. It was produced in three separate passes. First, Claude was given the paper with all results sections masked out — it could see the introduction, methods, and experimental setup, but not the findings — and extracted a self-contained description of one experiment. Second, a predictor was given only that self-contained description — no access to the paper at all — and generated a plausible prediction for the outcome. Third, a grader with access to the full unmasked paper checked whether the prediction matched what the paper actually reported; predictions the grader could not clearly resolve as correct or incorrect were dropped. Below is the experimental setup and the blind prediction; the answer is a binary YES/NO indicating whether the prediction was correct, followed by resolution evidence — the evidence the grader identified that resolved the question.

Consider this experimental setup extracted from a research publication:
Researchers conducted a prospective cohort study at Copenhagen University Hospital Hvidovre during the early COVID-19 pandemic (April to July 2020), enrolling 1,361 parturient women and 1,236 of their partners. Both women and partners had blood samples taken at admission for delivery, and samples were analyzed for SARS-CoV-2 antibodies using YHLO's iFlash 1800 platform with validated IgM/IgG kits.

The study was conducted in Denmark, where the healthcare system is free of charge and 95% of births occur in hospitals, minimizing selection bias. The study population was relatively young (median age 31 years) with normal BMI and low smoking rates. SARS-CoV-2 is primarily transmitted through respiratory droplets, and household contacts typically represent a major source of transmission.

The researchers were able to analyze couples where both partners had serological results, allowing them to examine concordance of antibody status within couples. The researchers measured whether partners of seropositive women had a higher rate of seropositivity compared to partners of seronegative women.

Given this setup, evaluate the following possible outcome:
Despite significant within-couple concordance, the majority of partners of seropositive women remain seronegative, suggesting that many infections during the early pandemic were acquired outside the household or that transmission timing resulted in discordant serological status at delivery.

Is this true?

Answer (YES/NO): YES